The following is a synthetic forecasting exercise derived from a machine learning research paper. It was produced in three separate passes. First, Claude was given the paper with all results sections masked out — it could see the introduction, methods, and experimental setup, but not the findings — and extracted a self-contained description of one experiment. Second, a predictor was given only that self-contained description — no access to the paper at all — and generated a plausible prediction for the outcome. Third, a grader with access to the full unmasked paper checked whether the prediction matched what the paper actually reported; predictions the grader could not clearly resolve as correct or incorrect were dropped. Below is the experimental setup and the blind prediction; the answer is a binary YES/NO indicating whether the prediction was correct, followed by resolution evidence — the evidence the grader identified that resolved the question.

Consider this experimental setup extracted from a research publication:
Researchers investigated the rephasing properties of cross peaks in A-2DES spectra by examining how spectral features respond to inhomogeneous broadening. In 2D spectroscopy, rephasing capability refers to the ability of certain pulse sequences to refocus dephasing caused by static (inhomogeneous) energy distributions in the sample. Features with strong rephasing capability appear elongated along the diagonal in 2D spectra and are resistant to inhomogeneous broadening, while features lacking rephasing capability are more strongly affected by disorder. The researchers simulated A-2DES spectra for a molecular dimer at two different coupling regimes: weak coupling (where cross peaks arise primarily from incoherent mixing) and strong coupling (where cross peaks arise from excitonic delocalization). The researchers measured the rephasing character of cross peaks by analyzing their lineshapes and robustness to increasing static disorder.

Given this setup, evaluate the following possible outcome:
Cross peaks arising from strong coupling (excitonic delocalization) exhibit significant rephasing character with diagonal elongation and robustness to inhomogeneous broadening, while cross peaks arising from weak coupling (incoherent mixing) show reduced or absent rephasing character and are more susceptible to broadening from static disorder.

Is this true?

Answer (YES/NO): YES